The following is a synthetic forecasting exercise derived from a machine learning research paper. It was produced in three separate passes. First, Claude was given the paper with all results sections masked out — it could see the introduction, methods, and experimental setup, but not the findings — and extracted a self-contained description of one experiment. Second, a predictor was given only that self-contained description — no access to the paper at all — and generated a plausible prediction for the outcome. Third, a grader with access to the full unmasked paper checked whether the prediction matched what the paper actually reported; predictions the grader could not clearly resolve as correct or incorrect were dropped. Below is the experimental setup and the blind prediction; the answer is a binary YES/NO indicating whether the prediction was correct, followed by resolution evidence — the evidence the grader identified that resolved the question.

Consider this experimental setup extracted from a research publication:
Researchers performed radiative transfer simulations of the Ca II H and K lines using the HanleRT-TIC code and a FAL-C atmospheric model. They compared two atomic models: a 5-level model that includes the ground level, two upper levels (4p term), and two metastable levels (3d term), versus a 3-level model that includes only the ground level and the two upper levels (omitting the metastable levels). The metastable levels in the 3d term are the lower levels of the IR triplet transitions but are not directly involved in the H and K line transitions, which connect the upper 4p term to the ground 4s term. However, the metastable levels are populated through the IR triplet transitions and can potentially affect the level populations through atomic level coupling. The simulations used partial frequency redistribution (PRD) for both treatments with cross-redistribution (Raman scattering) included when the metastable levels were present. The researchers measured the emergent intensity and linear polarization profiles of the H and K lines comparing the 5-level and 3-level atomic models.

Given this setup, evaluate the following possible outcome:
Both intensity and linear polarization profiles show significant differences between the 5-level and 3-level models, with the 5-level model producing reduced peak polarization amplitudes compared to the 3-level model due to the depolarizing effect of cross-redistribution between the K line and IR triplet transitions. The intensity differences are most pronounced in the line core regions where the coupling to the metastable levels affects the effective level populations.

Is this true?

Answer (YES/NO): NO